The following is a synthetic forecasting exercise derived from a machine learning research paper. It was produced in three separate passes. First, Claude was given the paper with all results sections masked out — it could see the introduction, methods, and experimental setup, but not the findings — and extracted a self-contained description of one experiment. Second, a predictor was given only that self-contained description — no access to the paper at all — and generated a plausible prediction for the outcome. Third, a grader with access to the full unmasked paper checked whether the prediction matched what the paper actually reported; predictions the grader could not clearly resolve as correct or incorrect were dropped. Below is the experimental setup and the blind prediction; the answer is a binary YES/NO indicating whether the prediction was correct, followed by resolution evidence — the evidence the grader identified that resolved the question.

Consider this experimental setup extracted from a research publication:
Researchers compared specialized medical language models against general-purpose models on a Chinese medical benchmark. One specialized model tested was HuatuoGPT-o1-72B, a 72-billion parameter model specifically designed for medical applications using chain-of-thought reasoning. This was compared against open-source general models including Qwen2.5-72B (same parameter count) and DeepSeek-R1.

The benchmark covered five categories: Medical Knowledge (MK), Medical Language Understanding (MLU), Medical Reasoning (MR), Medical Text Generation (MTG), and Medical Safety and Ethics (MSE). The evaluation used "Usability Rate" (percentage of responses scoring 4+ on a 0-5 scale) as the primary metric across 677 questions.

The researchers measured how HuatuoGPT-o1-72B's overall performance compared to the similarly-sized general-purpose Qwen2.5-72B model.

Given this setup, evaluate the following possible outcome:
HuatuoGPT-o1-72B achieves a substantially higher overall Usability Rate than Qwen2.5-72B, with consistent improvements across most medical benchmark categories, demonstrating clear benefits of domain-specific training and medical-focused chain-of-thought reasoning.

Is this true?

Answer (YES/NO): NO